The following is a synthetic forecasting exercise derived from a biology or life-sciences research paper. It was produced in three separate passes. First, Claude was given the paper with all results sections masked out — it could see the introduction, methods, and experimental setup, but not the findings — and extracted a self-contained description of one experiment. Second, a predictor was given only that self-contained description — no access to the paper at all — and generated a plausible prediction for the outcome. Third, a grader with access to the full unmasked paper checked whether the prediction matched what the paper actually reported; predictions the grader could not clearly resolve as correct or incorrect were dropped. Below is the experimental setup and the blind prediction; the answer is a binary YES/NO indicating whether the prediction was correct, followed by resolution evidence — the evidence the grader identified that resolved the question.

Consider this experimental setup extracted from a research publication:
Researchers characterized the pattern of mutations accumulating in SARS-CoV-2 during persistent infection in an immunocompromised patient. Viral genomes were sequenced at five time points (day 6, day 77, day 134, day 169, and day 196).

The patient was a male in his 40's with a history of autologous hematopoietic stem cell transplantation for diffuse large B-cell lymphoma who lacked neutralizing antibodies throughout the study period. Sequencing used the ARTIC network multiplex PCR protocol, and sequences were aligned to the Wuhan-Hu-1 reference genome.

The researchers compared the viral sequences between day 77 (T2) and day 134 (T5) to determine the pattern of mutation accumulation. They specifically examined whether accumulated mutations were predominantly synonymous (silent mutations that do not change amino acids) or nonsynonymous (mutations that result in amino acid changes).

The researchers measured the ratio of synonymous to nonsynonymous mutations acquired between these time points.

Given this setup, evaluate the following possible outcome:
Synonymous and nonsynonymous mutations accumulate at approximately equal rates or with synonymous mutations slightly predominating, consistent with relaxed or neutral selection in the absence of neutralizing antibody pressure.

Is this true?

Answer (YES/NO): NO